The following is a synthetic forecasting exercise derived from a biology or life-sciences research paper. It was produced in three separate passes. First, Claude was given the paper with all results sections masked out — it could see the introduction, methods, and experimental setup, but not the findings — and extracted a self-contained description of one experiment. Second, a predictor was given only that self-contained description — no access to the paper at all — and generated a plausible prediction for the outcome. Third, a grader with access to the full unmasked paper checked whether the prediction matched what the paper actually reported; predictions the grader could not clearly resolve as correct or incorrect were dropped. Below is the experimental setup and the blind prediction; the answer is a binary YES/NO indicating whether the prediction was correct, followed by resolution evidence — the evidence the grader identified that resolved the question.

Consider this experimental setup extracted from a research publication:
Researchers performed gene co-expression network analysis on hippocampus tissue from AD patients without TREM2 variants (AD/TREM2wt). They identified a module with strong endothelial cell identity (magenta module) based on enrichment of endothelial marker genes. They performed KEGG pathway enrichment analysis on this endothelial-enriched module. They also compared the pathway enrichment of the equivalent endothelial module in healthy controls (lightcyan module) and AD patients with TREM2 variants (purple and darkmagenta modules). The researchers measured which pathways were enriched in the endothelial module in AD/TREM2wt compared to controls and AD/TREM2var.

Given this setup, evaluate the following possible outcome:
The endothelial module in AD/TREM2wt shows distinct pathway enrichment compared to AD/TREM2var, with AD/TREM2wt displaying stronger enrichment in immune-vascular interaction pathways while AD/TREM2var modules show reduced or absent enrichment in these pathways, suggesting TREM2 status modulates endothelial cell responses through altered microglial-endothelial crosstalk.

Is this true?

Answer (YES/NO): NO